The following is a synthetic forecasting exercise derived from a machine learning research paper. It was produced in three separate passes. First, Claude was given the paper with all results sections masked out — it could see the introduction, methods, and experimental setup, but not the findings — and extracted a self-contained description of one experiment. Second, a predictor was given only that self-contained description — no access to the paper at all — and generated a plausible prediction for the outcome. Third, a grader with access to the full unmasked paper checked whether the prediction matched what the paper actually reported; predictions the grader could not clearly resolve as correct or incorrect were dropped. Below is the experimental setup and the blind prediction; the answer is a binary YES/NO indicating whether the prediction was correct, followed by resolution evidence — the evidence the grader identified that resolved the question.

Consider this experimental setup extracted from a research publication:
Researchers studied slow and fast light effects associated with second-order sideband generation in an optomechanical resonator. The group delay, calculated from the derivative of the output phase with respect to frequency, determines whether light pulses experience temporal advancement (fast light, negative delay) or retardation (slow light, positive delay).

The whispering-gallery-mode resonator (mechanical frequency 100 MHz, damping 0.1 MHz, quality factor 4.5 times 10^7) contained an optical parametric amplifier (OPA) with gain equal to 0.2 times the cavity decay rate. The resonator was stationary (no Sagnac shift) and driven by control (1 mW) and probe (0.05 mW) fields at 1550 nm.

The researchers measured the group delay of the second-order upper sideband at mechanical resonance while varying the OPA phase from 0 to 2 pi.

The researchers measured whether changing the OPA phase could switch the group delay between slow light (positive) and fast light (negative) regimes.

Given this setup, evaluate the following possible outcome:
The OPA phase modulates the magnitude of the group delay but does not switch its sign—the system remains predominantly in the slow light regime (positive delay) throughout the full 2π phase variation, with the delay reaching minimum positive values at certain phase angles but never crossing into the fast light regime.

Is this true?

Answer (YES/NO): NO